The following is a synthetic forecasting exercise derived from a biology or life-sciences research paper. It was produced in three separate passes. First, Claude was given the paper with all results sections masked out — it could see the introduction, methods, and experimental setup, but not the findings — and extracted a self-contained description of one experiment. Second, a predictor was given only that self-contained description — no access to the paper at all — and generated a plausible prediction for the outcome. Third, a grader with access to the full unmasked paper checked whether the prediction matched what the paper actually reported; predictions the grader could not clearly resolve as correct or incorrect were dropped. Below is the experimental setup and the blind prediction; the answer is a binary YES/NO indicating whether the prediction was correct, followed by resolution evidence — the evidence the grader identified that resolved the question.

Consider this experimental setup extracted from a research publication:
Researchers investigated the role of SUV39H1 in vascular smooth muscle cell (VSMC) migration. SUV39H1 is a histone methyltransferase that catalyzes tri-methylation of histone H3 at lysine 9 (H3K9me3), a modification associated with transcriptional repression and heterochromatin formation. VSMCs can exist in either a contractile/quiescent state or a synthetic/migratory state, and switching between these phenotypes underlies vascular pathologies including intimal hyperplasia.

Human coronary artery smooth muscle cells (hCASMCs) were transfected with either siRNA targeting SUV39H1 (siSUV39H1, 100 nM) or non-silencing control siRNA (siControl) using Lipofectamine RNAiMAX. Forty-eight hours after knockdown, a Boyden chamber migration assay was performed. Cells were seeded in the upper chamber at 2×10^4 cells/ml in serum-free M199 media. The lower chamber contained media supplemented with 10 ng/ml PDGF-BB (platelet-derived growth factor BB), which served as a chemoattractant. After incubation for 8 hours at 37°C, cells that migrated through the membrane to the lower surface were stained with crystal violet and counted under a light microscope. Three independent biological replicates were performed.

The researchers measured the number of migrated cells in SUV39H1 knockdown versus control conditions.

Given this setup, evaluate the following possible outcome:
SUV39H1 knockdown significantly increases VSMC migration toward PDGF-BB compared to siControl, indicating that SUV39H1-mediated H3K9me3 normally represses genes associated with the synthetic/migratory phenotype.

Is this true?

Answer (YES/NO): NO